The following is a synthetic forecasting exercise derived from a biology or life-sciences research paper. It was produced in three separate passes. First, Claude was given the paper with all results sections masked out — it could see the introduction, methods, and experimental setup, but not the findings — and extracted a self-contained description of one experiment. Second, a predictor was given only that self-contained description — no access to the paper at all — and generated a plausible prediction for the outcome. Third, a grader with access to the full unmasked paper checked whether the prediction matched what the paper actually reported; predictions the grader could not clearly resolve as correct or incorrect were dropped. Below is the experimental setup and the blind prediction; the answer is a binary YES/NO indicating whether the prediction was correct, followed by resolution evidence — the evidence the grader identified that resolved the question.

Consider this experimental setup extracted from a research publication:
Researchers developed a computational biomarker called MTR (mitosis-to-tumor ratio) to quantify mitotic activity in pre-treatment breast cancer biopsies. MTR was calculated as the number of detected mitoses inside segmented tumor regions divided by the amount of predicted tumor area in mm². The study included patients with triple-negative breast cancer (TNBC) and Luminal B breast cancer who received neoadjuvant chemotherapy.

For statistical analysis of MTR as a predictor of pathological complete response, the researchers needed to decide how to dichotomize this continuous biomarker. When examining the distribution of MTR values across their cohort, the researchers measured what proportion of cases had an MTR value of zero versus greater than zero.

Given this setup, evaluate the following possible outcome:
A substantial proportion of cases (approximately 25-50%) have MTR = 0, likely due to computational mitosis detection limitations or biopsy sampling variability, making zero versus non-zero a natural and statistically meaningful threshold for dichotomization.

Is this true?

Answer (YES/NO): NO